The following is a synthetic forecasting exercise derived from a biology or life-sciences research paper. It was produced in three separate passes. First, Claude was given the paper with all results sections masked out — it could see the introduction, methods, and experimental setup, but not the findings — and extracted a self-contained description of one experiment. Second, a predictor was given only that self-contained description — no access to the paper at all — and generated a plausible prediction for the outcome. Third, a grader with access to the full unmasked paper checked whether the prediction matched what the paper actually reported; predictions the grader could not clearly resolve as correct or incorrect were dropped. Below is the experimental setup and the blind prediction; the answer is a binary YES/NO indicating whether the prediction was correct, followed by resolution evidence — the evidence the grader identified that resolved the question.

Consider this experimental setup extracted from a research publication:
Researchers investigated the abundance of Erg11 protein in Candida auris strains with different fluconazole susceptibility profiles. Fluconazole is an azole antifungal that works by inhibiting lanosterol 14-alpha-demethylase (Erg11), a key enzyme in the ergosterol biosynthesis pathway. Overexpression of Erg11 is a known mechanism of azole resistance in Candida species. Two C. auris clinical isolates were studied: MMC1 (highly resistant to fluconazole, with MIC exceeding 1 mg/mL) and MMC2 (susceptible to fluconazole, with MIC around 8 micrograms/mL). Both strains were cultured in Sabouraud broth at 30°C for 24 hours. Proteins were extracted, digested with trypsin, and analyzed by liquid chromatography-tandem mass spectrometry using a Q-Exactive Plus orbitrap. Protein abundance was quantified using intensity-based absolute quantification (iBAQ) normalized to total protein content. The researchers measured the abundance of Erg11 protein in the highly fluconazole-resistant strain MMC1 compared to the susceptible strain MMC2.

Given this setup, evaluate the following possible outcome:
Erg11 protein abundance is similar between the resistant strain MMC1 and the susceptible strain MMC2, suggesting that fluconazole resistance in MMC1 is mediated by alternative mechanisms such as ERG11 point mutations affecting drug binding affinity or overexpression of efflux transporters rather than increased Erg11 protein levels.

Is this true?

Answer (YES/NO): YES